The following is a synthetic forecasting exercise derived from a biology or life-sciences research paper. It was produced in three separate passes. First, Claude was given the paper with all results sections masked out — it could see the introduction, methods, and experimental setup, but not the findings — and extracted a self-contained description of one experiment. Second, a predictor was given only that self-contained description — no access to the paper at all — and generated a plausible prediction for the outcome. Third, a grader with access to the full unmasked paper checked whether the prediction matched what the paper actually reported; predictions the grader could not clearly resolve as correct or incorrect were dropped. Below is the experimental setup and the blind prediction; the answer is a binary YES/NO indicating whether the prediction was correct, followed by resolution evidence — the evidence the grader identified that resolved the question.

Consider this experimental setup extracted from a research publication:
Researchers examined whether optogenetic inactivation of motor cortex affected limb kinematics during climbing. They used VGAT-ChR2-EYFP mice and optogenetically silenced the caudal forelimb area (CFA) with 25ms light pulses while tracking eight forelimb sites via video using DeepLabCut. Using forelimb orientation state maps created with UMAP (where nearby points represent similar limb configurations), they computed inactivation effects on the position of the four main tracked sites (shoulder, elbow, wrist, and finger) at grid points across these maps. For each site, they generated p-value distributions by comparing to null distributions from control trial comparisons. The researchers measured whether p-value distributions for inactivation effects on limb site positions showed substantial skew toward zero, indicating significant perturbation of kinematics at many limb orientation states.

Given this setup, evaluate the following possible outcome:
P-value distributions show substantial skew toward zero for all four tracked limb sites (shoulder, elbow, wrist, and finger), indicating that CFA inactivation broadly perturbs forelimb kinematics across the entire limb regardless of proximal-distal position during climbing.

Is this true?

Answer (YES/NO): NO